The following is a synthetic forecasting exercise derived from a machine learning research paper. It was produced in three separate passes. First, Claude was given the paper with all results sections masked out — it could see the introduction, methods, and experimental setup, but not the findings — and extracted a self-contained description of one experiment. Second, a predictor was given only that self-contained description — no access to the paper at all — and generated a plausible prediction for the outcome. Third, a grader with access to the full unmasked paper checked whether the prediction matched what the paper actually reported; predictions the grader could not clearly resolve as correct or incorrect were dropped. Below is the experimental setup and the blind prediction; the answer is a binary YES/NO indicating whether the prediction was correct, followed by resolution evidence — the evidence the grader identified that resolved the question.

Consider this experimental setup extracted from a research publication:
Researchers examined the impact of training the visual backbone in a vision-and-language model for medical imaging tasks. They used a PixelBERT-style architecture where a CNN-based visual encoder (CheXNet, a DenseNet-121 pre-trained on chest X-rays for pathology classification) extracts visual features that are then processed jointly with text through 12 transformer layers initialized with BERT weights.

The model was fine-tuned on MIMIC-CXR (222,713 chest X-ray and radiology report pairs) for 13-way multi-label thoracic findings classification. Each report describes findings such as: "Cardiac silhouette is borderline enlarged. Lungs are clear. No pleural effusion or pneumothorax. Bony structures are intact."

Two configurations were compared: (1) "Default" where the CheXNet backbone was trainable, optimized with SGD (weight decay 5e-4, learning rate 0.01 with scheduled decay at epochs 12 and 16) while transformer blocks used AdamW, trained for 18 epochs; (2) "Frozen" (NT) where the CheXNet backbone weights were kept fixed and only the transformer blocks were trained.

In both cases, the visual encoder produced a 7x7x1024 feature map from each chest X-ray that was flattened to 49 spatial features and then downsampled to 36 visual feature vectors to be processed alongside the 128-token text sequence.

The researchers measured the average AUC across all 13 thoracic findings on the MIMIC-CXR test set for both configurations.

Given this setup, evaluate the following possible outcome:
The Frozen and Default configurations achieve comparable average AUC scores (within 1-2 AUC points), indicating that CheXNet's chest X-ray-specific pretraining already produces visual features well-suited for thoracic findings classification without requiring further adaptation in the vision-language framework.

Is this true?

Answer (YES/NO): NO